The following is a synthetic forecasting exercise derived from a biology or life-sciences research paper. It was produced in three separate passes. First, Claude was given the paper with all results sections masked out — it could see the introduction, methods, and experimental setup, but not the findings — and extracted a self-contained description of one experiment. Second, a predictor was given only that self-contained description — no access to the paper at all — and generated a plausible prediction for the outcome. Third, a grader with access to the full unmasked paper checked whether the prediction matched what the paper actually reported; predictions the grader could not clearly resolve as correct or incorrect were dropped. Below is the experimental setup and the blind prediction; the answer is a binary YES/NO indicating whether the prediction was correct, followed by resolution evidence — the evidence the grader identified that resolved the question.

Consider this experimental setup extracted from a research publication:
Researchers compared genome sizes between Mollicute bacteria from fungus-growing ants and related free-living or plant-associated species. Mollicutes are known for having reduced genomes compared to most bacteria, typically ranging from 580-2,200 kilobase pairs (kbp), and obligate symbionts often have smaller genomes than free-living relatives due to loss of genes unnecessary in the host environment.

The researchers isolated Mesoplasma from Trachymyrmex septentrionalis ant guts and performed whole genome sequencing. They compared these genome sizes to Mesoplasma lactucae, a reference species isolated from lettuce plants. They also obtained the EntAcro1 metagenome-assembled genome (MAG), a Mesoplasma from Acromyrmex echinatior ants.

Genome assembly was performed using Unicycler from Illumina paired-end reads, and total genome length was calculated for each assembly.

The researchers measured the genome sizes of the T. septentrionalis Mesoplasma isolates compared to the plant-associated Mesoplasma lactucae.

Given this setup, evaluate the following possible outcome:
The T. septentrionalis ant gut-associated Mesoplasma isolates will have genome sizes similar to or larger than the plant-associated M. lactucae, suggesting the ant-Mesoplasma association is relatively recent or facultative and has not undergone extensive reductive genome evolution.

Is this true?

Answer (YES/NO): NO